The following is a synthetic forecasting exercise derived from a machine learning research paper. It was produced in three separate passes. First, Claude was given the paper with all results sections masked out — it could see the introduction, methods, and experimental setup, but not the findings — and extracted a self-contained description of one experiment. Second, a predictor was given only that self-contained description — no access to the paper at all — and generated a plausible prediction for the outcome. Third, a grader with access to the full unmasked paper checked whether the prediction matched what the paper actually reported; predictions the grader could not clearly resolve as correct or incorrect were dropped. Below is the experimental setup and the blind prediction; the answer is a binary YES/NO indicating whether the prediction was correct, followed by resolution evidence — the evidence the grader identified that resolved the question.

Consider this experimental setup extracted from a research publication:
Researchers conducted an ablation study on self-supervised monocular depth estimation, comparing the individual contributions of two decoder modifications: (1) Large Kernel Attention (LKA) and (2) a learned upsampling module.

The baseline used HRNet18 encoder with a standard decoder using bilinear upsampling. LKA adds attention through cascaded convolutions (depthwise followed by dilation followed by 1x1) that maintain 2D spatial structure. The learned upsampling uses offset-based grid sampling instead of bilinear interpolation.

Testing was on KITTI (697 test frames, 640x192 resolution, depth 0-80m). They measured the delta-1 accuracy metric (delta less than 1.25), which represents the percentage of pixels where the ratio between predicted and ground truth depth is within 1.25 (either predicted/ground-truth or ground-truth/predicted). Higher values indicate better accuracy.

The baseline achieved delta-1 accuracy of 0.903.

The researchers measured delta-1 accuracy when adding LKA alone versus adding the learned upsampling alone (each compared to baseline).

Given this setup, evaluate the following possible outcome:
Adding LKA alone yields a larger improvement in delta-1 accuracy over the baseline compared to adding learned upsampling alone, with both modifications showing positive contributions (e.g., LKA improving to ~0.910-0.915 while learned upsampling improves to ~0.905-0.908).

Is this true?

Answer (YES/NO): NO